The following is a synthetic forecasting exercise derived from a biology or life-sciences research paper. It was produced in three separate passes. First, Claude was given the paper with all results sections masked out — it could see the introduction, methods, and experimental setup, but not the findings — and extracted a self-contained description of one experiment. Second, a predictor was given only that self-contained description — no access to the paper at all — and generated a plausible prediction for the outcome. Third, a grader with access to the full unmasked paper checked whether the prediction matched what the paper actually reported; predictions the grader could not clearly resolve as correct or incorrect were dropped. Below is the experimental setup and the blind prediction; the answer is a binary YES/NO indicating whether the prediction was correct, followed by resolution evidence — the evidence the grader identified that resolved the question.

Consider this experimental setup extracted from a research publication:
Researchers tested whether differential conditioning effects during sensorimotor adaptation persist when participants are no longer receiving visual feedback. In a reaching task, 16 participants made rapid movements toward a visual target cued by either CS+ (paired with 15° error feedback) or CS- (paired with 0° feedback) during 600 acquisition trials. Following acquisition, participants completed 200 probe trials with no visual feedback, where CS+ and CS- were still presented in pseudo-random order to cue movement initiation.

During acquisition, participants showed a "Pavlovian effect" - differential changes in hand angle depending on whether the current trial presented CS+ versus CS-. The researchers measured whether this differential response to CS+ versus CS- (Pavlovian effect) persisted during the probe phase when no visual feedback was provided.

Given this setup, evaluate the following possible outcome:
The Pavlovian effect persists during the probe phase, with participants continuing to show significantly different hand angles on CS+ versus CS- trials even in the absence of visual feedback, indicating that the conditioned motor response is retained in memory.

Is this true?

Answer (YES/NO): YES